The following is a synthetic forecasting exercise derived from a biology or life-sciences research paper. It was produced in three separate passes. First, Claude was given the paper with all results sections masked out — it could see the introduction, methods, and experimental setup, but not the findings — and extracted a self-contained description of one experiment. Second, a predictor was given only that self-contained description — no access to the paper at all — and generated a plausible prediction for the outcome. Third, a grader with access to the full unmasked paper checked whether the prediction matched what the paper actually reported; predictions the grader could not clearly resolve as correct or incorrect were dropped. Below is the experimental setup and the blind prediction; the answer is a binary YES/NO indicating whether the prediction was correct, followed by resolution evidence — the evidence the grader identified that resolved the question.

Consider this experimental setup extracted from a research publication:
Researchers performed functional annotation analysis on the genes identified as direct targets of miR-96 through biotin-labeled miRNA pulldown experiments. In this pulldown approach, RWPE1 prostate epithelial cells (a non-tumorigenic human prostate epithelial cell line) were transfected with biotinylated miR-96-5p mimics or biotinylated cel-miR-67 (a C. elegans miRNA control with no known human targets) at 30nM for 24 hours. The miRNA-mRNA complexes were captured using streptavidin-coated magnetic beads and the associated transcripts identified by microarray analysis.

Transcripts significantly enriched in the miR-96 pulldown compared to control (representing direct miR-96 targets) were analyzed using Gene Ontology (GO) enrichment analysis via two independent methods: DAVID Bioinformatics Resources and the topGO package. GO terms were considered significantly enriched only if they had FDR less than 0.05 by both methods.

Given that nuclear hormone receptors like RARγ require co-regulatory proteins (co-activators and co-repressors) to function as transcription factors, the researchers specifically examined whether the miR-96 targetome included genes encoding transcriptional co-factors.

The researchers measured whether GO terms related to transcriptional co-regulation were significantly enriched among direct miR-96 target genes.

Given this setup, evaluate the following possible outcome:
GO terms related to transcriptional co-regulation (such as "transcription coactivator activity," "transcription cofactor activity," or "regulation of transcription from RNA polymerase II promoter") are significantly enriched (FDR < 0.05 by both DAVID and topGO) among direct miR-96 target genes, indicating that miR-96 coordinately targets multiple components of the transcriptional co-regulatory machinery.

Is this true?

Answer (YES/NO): NO